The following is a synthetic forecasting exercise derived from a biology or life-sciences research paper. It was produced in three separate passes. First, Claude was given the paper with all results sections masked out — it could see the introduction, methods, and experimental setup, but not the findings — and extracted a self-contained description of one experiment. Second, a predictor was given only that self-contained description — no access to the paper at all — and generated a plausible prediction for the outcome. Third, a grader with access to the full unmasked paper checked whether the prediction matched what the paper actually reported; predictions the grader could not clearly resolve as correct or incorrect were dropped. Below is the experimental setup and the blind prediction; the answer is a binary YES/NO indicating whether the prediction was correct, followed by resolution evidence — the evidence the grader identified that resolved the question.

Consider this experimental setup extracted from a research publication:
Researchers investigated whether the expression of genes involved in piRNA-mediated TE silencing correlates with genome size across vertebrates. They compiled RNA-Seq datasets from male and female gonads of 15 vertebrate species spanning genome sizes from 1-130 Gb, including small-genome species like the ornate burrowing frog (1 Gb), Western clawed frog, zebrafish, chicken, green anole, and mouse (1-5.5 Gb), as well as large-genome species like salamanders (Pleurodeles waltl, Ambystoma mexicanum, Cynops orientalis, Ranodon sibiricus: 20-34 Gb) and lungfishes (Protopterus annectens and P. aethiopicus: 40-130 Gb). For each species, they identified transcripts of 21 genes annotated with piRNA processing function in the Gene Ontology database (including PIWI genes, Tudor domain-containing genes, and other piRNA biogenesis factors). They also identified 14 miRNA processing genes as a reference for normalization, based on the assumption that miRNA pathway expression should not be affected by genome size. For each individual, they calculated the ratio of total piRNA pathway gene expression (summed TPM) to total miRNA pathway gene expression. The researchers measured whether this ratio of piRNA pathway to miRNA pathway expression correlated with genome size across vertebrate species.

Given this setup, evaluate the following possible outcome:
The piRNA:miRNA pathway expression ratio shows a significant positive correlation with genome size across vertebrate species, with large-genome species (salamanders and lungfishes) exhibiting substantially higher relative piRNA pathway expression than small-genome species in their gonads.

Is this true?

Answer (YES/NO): NO